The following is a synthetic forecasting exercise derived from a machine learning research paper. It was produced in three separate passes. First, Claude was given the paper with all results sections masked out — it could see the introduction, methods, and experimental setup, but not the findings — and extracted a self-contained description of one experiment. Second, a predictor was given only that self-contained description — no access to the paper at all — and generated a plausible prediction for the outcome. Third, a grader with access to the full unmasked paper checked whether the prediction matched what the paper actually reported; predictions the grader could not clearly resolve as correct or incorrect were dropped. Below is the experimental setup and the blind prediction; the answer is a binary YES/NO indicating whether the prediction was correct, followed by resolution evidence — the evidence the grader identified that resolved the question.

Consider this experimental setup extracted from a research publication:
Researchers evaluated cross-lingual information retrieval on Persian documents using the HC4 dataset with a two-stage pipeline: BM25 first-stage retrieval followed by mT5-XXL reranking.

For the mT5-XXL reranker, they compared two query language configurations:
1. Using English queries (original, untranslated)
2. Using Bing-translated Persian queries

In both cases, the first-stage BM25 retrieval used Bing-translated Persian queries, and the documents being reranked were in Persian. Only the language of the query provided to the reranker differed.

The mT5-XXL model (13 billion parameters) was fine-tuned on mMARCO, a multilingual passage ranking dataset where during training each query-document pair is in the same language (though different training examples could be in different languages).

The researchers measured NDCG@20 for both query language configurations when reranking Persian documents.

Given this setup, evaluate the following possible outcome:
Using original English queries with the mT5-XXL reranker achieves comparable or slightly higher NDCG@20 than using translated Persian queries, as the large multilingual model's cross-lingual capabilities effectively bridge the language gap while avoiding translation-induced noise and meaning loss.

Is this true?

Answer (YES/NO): NO